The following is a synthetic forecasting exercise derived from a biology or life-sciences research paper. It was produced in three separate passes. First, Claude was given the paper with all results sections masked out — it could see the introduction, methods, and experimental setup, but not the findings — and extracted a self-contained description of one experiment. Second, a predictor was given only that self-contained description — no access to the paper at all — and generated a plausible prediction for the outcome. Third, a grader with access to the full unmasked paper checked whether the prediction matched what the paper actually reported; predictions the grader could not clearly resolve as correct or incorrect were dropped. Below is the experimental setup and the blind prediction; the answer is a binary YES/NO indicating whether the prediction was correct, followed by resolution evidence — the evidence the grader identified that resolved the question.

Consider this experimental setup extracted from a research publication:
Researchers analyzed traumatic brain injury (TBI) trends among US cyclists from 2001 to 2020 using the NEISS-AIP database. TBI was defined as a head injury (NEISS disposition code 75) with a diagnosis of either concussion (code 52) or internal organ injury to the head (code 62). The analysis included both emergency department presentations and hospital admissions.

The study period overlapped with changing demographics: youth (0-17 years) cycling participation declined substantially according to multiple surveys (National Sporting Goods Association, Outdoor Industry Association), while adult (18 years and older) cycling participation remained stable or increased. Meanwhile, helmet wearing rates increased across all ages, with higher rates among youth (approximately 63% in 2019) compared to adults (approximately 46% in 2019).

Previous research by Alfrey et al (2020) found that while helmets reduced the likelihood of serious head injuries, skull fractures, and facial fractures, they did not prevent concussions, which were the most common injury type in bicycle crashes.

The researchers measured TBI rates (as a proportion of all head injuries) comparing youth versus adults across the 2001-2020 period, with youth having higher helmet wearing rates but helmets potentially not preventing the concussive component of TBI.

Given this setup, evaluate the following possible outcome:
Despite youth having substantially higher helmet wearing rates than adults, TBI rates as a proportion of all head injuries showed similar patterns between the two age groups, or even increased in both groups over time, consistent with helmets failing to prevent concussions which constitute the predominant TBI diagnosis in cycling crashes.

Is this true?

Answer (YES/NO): YES